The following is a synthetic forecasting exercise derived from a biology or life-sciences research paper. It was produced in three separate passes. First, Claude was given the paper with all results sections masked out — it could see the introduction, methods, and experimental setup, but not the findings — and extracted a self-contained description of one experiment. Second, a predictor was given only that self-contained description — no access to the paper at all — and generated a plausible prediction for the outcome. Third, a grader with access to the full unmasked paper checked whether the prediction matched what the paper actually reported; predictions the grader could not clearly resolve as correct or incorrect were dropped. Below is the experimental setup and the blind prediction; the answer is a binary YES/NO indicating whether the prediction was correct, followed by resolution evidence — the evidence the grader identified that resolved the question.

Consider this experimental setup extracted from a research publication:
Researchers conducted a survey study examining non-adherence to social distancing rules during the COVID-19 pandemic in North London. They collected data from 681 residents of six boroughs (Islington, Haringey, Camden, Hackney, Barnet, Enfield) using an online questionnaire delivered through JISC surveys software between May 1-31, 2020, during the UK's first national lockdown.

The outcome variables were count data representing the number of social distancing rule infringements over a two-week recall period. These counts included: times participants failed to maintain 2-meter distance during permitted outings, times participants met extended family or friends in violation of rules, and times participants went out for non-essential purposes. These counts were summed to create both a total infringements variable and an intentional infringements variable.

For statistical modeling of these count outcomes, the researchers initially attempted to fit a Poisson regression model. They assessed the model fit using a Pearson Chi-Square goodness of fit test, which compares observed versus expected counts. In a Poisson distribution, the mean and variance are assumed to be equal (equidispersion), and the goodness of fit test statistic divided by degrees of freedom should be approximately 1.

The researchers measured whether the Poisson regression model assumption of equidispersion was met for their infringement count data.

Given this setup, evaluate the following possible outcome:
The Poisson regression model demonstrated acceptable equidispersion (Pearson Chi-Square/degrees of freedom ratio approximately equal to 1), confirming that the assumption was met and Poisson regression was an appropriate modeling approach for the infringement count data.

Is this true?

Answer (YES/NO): NO